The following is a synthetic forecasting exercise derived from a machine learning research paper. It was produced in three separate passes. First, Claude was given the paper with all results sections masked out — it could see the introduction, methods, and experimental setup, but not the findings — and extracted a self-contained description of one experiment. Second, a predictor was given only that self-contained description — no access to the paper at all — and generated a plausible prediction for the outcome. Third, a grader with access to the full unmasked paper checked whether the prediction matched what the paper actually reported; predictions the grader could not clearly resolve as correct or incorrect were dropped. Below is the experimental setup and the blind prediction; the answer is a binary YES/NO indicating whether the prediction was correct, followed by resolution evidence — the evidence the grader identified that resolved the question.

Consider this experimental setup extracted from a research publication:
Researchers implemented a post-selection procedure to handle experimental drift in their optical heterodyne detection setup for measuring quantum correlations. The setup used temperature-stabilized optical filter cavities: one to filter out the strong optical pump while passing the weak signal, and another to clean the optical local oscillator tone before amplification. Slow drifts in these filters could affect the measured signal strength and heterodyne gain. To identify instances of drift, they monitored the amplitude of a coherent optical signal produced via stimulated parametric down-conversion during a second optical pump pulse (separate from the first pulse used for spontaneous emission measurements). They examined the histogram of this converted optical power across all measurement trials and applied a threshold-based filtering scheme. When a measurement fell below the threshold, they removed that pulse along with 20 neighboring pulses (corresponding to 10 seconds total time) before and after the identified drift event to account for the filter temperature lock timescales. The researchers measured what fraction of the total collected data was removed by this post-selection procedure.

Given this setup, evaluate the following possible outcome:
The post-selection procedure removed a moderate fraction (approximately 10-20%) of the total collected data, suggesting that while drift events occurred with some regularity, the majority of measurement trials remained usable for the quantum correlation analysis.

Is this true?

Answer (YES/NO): YES